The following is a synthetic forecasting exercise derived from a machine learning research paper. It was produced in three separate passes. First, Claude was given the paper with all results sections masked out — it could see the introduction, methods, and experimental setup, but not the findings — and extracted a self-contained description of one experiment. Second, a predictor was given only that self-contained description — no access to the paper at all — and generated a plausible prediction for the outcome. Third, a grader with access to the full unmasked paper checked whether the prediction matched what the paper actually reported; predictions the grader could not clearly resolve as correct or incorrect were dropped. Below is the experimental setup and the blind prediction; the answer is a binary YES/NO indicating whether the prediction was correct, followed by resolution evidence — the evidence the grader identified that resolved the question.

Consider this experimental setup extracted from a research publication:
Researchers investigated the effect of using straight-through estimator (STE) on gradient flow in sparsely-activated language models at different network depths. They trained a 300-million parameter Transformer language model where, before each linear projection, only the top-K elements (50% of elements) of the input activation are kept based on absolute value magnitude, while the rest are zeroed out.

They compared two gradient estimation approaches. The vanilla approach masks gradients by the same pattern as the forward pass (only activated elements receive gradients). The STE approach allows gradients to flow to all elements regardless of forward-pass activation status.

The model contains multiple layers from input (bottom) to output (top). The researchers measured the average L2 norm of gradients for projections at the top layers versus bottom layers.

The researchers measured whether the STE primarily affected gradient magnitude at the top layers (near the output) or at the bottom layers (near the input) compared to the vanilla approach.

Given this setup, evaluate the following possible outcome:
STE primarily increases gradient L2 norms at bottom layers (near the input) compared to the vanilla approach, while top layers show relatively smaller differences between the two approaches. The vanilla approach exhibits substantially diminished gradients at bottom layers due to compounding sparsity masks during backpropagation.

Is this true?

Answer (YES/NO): YES